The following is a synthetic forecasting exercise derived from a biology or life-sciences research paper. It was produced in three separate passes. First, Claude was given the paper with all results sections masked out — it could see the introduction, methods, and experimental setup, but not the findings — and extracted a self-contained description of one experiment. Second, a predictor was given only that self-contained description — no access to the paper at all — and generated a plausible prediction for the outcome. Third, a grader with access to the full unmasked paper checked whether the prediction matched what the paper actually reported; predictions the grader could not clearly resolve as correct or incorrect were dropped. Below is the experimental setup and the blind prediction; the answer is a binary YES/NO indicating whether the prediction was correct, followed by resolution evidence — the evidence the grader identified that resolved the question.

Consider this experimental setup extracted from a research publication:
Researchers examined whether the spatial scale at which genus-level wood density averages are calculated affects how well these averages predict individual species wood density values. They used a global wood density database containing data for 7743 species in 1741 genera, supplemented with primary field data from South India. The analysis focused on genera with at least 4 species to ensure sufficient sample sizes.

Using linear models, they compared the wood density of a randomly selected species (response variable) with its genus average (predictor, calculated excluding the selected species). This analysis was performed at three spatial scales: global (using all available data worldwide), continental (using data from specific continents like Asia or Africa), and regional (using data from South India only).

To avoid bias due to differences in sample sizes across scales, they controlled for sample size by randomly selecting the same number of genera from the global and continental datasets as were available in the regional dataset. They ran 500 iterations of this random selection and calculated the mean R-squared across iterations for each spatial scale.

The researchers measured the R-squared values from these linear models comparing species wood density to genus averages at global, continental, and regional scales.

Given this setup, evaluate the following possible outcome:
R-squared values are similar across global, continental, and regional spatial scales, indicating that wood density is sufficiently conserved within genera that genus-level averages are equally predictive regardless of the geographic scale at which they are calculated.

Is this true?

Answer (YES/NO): YES